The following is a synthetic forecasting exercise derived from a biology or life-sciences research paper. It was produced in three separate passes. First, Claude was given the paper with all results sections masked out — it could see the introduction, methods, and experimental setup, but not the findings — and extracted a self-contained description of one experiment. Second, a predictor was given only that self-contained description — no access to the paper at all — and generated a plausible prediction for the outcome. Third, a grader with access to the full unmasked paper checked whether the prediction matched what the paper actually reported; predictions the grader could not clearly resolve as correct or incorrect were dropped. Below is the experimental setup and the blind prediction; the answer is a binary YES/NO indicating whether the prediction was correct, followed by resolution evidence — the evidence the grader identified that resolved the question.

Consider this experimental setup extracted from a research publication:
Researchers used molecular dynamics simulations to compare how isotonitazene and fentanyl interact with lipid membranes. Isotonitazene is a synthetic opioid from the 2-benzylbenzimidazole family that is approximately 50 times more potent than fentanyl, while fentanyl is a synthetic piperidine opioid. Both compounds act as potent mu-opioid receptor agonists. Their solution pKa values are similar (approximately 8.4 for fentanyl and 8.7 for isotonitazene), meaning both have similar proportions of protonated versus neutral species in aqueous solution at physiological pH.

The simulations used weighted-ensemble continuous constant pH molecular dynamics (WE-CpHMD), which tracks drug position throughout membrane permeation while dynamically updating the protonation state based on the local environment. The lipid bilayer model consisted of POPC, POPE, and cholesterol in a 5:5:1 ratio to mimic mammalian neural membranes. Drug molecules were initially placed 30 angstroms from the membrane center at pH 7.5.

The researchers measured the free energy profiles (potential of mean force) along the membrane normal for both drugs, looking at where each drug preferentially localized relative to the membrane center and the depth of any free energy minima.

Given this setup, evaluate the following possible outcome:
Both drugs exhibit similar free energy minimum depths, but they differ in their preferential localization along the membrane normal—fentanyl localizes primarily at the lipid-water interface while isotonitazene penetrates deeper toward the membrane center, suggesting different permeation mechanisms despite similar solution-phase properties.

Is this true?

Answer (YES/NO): NO